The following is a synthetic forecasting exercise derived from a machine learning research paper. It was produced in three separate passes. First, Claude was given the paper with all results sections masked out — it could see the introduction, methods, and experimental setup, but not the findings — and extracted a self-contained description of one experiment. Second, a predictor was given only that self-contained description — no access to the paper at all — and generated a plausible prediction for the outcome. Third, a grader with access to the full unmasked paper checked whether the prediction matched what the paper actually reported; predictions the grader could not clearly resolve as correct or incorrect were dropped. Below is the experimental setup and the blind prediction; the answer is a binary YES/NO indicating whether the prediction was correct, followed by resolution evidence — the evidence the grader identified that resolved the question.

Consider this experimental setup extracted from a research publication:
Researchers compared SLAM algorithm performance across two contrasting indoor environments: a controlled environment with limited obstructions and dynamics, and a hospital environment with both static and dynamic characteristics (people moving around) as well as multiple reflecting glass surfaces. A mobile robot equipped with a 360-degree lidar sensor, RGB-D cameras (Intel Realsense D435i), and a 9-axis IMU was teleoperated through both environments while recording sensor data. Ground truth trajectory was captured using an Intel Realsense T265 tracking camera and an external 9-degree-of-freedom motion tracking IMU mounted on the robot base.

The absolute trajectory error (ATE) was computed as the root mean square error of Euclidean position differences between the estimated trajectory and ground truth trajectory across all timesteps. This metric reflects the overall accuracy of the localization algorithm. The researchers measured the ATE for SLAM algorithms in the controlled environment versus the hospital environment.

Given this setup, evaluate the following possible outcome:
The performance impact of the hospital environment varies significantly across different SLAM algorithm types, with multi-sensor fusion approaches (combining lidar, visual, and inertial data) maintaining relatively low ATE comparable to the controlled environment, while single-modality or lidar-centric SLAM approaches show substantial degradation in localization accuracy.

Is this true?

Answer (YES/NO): NO